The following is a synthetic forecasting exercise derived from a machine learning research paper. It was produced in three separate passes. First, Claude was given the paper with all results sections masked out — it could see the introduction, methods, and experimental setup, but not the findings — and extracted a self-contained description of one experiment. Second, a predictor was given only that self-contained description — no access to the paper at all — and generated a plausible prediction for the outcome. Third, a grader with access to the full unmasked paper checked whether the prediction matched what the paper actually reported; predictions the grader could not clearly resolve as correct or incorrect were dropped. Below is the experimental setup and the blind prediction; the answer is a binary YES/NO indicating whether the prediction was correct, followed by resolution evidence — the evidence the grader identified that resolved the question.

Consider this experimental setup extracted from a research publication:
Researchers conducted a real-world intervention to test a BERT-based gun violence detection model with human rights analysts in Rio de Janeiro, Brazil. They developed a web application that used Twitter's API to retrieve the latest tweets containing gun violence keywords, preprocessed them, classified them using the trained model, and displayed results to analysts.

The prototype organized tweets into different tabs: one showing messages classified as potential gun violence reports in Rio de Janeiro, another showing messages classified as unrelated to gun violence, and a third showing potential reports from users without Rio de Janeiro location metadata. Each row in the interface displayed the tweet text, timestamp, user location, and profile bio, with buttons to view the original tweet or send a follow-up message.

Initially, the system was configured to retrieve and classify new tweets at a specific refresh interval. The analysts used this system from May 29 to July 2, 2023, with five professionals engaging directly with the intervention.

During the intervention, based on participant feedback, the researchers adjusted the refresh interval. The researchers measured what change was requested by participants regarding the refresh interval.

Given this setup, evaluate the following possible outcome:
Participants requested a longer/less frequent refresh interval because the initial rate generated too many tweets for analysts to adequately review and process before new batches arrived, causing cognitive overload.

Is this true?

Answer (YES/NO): NO